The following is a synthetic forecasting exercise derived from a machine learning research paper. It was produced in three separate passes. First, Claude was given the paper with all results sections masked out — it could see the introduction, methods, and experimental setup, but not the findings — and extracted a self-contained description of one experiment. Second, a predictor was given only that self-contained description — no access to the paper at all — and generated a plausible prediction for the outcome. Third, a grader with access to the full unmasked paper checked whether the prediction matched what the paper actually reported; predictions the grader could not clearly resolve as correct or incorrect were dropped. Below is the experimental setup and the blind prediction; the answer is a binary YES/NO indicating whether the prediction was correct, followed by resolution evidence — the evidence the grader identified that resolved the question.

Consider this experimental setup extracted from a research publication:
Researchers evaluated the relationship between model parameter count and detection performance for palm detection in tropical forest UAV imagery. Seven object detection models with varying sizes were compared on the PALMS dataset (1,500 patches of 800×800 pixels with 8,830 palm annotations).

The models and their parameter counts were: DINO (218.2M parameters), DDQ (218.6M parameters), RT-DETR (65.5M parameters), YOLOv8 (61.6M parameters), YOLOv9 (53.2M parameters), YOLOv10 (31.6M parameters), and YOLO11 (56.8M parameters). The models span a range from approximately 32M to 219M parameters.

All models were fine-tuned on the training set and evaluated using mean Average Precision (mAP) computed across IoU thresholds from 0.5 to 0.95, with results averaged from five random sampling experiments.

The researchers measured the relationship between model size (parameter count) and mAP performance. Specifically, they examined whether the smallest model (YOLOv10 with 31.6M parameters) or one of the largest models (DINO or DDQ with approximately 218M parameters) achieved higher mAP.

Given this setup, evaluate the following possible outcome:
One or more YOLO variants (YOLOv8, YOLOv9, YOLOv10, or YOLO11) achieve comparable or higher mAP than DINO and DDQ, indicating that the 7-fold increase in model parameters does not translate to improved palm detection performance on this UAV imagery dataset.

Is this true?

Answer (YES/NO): YES